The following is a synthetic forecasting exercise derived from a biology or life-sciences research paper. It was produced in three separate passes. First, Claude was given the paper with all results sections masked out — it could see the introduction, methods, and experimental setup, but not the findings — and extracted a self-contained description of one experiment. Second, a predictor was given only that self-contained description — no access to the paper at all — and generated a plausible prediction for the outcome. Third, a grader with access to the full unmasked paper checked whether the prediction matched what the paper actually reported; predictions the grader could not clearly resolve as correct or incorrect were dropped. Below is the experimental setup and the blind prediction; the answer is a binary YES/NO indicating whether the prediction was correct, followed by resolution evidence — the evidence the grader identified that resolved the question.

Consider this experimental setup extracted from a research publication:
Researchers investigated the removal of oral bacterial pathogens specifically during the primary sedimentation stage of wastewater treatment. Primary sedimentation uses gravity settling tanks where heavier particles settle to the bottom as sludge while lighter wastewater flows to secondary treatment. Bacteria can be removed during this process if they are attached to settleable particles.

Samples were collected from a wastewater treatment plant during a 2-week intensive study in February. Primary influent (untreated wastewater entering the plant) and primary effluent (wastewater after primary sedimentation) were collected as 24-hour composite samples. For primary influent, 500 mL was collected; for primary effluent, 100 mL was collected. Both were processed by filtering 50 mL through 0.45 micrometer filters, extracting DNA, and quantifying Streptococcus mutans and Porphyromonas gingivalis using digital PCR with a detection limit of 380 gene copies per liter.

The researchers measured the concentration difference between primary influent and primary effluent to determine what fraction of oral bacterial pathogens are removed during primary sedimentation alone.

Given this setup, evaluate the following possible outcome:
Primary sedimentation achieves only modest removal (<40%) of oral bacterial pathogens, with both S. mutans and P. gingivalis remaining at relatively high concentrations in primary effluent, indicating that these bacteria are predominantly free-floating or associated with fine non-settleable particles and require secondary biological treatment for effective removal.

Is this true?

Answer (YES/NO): NO